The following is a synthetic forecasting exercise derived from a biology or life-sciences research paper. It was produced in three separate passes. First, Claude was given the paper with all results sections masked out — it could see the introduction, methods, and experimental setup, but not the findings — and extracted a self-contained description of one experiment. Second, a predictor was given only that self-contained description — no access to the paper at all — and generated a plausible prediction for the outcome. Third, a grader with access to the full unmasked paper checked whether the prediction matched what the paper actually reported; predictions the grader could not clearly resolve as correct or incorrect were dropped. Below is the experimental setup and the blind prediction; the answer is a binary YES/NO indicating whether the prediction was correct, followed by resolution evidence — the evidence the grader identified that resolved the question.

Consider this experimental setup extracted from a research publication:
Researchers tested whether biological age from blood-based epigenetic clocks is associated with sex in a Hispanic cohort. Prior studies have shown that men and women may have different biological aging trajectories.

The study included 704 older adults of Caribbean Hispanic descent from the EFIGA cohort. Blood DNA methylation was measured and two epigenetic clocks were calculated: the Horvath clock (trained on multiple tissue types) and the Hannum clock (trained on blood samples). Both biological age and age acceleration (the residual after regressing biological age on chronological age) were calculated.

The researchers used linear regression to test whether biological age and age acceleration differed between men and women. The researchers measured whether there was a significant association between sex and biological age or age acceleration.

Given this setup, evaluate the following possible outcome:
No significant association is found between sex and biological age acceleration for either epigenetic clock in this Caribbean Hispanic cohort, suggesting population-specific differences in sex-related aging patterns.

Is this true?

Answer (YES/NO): NO